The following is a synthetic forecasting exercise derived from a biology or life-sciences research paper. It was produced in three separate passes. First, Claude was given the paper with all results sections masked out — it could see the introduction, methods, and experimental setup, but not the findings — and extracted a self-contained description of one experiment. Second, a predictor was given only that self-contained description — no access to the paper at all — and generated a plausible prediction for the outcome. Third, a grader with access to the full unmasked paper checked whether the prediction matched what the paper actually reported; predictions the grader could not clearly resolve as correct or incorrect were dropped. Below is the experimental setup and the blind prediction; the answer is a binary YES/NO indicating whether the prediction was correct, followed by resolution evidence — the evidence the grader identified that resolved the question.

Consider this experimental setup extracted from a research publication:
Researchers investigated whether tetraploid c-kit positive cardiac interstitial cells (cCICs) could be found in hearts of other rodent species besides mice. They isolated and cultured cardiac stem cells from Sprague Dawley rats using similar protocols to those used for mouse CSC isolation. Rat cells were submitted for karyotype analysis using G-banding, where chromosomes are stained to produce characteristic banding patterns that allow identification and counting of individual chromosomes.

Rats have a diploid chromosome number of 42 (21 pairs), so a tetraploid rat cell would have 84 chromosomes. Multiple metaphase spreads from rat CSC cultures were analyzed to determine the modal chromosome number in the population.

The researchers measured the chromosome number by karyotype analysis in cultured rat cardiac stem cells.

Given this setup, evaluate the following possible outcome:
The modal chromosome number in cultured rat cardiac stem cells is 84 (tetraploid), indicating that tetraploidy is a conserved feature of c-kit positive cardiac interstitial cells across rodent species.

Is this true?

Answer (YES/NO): YES